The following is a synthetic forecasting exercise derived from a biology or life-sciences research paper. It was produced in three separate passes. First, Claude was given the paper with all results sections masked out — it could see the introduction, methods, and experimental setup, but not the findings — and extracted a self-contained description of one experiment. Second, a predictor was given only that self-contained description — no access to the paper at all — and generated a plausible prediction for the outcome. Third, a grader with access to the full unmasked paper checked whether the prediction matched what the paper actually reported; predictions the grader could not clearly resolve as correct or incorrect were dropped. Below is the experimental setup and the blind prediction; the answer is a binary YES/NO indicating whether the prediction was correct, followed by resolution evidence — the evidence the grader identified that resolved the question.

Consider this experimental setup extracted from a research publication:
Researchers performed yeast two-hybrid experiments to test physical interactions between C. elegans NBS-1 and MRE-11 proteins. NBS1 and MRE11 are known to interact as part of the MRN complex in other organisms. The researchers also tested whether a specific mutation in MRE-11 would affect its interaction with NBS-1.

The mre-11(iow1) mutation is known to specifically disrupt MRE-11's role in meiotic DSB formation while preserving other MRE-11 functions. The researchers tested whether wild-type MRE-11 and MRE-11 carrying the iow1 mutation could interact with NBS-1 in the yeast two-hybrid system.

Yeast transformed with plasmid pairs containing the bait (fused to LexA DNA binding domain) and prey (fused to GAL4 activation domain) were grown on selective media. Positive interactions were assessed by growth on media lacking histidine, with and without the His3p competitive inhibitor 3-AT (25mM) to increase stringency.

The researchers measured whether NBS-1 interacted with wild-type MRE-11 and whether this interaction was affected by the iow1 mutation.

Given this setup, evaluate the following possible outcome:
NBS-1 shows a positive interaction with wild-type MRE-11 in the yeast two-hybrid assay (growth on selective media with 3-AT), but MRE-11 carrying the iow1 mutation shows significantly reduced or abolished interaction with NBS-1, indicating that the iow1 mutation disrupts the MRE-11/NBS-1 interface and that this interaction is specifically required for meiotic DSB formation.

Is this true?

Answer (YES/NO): NO